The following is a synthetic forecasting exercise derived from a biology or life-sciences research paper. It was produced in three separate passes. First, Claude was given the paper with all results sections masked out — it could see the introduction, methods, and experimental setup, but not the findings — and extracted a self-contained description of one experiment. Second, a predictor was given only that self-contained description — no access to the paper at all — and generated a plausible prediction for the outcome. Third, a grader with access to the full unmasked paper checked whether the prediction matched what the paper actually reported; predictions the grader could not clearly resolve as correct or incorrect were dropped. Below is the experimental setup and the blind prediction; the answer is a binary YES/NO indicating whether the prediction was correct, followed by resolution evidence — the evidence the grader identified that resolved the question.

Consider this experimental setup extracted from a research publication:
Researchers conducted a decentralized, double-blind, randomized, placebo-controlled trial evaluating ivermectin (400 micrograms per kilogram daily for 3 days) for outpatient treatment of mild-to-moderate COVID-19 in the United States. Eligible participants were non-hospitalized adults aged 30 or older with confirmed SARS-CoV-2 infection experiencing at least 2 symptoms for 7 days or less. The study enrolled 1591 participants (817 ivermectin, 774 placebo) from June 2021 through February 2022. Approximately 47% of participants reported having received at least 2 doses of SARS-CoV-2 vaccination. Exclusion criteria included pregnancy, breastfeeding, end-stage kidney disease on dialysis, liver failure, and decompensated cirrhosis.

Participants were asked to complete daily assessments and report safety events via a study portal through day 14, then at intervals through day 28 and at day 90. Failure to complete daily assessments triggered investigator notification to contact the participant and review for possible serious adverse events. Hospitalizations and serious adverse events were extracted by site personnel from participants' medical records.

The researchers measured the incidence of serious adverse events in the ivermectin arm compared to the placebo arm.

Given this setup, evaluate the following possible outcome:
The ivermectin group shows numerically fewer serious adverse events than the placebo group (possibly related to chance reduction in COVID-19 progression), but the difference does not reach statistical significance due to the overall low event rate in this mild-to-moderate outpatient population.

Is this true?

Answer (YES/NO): NO